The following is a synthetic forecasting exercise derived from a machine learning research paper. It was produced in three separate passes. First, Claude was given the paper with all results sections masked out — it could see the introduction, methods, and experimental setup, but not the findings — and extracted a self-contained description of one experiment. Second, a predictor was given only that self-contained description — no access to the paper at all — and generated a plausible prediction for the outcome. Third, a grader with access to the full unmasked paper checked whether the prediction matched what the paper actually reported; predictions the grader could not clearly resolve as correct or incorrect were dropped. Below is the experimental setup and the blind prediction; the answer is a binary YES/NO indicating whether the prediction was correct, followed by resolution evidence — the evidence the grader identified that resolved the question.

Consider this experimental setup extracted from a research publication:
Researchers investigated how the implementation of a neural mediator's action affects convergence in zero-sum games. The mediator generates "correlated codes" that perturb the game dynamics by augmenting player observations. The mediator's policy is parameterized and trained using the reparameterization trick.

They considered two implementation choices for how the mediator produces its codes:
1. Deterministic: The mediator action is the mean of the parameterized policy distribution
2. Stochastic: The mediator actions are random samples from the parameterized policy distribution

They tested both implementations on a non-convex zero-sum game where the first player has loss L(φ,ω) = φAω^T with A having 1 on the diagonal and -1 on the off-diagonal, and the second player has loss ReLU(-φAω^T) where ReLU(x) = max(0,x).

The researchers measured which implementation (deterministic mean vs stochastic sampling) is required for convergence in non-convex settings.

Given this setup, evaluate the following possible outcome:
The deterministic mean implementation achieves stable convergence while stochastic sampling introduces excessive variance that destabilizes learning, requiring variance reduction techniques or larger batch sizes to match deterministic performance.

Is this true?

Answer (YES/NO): NO